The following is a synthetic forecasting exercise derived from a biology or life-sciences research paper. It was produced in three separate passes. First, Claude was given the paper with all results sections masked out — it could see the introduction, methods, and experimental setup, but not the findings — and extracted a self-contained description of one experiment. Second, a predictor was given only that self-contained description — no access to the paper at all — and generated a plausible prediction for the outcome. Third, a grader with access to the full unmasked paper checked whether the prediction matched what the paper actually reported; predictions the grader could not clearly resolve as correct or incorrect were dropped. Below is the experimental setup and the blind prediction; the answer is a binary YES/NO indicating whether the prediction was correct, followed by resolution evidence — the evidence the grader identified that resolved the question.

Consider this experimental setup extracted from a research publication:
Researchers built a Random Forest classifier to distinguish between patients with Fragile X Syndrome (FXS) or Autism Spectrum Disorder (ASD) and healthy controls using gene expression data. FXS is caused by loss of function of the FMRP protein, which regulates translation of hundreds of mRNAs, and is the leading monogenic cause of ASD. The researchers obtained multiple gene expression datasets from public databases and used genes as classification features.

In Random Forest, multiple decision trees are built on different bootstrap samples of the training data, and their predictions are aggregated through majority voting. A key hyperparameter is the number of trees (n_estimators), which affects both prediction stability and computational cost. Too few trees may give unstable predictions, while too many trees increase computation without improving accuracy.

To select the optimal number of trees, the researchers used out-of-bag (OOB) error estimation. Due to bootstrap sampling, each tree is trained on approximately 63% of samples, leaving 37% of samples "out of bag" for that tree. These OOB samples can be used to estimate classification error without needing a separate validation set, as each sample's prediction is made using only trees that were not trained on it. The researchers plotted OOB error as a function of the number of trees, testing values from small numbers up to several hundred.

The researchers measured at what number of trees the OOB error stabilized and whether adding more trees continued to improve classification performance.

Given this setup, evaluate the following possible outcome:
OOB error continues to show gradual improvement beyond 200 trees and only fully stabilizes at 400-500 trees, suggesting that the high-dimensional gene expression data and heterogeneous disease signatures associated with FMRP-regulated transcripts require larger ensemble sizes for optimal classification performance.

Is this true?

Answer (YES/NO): NO